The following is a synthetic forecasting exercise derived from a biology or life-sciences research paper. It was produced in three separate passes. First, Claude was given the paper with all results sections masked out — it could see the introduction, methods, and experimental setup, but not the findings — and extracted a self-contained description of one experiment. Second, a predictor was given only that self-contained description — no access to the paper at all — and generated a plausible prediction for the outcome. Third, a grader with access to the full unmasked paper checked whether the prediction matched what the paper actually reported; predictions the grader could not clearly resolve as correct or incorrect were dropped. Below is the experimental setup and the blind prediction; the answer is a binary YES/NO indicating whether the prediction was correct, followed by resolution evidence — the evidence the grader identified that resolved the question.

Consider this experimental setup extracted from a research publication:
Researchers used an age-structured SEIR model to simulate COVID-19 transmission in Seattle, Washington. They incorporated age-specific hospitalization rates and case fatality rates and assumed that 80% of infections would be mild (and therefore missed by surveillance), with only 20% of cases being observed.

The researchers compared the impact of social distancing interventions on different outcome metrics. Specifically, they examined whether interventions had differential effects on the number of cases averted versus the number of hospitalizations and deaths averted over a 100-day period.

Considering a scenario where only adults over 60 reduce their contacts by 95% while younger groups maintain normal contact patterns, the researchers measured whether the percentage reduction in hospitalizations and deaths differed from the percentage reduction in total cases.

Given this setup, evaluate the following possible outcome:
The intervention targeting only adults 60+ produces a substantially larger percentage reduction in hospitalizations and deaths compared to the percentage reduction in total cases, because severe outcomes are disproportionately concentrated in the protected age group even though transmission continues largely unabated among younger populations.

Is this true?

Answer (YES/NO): YES